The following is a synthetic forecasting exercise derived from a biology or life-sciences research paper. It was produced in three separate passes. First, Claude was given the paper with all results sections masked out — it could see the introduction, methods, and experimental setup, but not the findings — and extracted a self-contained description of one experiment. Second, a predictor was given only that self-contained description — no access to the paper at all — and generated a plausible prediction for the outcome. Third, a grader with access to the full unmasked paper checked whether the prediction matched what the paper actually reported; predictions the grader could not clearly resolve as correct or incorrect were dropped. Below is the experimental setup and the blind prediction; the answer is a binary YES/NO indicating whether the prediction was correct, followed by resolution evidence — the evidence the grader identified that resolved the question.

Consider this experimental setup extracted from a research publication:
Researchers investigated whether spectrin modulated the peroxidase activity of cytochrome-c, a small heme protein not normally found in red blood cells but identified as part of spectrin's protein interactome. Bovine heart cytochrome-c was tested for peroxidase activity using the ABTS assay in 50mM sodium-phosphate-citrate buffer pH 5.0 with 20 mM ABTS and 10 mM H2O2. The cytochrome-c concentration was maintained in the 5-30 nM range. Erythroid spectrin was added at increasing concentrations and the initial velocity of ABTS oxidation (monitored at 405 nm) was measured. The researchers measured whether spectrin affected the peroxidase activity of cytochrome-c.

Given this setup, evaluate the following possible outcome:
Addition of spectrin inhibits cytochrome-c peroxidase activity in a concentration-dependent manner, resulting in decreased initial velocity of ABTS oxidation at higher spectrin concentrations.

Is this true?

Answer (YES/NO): NO